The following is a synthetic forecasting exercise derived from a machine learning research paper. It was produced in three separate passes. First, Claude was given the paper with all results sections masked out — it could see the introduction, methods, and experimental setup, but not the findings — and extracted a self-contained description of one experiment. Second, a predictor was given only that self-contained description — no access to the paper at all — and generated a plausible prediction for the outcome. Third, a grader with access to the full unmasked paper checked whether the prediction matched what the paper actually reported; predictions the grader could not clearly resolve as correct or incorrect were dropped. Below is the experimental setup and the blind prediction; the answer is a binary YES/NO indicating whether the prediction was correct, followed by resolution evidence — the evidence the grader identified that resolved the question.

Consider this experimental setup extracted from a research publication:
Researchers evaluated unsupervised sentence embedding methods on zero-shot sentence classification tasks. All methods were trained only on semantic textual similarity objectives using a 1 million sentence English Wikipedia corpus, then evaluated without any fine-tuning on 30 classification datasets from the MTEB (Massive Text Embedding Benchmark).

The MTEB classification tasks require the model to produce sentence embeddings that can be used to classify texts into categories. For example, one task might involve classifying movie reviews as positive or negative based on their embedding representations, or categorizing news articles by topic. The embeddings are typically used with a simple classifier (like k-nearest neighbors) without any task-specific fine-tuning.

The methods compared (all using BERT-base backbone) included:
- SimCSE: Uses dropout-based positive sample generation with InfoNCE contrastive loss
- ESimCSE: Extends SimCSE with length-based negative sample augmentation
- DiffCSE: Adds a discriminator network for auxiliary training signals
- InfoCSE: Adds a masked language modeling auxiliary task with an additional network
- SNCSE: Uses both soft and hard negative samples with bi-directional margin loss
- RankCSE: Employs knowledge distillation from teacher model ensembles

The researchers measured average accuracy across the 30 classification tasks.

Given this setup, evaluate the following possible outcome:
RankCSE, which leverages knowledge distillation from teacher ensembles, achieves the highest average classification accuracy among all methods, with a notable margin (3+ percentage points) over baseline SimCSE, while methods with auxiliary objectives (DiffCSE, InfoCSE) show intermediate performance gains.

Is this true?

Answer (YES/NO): NO